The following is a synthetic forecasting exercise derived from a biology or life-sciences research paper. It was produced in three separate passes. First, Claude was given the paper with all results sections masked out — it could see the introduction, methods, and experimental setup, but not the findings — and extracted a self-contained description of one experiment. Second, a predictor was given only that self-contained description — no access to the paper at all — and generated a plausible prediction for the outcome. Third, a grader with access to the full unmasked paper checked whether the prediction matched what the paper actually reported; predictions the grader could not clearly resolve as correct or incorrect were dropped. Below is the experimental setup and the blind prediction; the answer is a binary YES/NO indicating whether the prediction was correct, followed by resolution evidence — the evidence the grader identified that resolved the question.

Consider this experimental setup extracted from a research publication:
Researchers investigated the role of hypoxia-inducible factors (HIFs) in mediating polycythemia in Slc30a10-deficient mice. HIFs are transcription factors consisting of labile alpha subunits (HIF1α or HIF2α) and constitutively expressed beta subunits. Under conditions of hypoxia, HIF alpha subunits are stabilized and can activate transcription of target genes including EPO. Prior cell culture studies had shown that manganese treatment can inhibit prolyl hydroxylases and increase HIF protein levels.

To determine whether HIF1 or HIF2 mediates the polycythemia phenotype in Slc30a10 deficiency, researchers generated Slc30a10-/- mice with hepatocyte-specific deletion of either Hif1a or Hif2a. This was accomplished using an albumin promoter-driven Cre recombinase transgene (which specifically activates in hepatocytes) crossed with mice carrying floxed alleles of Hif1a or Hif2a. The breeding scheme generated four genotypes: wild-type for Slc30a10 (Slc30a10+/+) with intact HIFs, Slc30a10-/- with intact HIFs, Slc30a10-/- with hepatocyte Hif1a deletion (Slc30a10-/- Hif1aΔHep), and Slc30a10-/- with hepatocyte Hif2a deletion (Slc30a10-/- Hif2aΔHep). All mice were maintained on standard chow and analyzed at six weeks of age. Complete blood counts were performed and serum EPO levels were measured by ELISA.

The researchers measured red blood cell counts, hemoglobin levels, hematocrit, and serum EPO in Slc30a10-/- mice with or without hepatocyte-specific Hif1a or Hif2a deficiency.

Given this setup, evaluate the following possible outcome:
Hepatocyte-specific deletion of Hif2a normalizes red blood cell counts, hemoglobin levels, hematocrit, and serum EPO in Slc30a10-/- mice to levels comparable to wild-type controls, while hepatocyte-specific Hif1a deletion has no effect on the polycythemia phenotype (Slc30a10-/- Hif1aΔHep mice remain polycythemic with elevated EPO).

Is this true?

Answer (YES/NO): YES